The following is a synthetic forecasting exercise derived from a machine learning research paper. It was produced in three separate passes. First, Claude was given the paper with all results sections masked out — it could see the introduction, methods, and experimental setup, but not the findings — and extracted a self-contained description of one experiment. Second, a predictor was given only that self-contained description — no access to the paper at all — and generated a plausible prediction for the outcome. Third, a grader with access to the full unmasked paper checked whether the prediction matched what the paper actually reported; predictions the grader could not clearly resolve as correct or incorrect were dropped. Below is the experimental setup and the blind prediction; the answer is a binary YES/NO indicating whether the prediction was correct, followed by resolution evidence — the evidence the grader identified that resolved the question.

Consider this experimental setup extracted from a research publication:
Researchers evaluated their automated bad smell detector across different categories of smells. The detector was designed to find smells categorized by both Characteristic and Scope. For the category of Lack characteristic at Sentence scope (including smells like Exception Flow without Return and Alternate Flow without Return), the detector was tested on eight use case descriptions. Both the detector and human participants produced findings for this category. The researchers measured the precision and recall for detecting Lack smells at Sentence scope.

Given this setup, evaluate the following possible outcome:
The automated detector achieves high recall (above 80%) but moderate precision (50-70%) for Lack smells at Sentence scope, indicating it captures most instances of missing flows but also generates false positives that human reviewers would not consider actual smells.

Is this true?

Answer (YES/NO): NO